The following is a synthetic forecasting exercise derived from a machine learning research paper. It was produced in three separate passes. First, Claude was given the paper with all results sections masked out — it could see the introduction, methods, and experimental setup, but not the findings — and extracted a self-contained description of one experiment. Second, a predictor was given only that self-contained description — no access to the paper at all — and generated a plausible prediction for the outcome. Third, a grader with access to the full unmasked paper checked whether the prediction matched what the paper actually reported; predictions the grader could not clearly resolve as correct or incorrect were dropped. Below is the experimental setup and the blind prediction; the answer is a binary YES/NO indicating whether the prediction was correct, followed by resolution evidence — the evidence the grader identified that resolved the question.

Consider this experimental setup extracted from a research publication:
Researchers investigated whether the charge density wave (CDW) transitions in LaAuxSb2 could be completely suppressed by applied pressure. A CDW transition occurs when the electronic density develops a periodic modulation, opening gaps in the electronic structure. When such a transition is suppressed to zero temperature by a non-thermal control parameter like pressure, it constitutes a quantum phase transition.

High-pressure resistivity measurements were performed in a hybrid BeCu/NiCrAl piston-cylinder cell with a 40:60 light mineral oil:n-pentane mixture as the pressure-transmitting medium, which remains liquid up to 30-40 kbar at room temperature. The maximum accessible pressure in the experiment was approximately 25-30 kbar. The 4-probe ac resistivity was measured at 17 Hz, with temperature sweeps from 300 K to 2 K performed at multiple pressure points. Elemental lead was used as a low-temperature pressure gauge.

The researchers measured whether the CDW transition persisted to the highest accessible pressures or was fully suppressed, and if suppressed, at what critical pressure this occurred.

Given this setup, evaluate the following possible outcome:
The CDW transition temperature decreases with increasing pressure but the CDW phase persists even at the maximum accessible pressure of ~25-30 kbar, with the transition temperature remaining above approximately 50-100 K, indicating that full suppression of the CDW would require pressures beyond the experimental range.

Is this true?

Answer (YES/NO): NO